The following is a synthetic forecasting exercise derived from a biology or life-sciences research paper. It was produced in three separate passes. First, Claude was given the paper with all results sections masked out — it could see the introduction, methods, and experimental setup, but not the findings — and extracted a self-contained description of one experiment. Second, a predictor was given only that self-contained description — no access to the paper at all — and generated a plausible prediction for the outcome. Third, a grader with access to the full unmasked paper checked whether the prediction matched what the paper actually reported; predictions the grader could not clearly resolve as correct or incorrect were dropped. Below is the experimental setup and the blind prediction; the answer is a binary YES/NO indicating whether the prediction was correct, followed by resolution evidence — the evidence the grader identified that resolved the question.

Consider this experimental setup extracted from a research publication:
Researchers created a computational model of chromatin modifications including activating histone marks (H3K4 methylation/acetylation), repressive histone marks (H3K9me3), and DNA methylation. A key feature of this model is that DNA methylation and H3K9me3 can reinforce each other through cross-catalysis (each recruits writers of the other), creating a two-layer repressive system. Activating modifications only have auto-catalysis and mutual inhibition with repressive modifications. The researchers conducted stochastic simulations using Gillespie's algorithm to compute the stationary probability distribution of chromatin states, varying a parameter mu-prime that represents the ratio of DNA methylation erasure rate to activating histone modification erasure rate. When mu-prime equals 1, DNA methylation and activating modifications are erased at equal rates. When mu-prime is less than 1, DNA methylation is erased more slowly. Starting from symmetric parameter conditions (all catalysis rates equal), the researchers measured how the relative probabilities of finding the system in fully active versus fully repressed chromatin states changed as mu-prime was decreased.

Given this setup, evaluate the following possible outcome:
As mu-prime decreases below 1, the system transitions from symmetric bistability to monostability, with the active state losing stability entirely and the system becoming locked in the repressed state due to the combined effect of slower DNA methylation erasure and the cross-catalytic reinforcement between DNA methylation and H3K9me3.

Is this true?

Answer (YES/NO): NO